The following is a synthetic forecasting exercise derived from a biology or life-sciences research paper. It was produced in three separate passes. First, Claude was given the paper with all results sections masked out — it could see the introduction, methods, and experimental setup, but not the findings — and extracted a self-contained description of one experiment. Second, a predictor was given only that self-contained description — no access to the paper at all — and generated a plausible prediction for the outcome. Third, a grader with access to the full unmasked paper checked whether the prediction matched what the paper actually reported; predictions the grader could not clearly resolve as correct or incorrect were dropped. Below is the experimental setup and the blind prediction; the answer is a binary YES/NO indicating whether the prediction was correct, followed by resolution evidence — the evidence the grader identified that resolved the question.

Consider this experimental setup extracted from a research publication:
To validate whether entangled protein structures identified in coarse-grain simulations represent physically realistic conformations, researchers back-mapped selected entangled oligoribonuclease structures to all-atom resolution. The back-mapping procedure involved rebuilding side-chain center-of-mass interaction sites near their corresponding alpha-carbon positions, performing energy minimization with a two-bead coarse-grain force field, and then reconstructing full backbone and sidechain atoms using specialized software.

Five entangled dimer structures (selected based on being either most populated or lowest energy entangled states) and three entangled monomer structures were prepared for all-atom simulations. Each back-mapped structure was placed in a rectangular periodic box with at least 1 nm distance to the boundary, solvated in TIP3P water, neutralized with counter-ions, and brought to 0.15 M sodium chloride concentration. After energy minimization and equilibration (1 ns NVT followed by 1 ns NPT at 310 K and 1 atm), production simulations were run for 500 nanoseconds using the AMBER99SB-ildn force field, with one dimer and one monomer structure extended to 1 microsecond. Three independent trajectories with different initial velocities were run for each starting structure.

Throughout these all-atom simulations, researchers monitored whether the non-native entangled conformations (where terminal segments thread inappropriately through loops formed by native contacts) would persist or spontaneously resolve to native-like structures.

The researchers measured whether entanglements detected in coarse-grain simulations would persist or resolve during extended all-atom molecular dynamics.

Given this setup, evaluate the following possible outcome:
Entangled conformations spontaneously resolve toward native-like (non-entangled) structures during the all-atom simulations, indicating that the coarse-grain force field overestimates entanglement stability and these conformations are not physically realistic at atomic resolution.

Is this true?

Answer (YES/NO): NO